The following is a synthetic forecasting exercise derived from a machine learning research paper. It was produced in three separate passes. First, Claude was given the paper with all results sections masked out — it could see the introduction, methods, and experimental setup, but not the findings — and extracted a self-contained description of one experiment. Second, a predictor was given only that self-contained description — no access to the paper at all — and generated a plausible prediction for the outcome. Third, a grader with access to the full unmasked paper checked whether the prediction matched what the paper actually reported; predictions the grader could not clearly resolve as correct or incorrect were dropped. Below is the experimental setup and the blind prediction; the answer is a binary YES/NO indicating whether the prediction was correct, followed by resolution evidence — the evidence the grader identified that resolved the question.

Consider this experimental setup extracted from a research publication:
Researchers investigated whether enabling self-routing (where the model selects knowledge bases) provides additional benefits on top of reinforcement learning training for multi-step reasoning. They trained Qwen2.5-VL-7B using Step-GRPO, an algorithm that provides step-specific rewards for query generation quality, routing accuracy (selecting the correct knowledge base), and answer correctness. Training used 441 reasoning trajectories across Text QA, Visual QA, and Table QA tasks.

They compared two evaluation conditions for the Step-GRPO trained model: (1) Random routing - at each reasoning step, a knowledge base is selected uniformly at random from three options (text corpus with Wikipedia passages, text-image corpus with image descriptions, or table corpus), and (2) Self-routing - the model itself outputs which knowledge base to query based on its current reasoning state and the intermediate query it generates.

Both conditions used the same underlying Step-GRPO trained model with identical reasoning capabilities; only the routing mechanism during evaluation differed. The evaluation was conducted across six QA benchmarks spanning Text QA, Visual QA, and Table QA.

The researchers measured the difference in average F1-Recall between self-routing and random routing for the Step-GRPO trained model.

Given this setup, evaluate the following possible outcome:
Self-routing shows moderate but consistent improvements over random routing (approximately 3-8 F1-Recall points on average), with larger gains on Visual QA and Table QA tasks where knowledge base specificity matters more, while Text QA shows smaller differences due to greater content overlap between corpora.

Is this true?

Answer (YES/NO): NO